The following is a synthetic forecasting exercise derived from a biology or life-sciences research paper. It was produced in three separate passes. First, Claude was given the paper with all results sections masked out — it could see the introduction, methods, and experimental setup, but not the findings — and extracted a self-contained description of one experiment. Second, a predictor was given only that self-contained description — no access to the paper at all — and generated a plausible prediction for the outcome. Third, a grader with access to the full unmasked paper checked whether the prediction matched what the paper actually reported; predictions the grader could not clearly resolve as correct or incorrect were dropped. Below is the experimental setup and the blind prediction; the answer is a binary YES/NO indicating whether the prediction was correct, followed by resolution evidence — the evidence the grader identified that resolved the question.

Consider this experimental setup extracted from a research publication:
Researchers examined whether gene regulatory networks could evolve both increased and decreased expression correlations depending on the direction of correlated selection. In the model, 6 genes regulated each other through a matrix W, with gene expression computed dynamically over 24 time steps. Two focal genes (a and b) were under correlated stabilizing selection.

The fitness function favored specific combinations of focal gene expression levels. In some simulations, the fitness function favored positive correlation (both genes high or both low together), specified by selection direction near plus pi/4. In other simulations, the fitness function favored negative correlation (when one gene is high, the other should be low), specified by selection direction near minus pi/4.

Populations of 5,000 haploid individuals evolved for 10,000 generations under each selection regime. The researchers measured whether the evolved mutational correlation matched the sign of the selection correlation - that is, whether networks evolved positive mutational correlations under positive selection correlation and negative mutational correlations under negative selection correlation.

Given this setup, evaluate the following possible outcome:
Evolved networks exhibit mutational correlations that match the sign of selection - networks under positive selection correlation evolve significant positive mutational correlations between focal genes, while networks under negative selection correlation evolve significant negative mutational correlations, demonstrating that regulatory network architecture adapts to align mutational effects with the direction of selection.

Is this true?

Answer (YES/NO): YES